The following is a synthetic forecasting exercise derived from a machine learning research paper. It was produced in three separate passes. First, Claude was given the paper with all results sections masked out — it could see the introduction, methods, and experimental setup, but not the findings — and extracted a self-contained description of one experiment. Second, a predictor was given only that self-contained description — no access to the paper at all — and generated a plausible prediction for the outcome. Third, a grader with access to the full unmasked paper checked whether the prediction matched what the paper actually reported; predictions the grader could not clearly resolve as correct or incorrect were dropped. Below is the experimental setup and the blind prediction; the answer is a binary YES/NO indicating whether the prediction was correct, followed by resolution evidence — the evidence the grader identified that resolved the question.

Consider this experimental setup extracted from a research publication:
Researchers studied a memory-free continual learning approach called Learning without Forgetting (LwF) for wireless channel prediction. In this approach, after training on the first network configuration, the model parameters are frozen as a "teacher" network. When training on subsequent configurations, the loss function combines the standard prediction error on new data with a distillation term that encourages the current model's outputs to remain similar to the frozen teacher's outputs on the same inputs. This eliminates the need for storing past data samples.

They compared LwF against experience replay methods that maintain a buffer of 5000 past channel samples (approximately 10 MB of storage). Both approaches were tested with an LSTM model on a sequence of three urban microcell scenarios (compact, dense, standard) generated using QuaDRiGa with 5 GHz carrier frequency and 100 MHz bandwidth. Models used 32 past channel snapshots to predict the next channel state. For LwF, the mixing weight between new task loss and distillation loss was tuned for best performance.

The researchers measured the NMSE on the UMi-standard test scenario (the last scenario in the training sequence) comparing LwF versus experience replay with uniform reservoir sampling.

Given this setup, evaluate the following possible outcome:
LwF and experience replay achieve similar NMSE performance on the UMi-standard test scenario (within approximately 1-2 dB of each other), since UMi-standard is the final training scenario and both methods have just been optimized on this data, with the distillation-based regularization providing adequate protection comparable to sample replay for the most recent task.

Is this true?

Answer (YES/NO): NO